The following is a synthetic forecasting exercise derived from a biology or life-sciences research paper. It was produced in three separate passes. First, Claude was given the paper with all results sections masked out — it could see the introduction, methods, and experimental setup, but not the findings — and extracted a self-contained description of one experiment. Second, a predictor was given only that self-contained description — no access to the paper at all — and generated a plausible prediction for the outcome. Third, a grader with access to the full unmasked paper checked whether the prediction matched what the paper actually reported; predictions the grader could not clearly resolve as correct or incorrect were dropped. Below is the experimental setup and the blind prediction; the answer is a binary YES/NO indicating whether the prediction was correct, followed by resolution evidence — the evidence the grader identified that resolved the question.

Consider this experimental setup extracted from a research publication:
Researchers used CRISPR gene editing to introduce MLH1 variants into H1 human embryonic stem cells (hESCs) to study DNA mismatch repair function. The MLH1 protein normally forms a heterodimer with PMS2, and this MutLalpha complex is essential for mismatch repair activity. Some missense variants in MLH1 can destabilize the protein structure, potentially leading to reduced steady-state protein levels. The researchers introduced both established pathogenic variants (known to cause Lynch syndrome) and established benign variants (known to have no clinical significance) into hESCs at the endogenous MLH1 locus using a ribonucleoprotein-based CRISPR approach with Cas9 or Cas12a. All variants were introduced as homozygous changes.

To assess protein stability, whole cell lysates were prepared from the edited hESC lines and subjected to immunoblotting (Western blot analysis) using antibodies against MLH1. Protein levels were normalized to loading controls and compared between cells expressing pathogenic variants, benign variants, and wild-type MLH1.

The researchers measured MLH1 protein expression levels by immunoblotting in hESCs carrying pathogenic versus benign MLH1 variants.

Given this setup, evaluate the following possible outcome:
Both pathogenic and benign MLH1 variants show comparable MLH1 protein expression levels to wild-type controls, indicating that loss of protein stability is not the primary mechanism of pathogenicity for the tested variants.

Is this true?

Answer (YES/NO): NO